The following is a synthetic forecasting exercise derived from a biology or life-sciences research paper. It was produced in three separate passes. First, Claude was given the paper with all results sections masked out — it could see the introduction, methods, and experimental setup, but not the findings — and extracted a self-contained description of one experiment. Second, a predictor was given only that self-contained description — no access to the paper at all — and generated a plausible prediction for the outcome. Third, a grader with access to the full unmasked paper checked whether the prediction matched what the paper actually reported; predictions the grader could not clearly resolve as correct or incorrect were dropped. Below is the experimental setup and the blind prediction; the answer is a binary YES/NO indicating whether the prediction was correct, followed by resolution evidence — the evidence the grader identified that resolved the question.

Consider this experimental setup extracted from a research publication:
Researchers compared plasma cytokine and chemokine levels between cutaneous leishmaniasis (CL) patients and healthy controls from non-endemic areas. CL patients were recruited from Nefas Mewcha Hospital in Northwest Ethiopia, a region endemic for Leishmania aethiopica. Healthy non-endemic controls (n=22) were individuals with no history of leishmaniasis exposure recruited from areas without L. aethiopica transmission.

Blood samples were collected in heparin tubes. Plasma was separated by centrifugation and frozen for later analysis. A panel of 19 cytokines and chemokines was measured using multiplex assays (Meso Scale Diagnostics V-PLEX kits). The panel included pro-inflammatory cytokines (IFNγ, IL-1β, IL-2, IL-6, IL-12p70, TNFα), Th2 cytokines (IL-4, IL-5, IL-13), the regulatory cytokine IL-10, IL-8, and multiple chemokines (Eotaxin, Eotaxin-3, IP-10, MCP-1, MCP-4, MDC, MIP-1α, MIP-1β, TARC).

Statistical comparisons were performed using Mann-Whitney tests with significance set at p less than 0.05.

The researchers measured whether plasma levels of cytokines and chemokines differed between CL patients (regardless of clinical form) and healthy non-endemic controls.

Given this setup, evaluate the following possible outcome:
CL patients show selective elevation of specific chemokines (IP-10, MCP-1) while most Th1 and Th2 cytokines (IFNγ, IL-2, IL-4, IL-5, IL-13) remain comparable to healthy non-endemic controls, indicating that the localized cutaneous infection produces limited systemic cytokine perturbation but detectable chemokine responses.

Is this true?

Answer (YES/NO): NO